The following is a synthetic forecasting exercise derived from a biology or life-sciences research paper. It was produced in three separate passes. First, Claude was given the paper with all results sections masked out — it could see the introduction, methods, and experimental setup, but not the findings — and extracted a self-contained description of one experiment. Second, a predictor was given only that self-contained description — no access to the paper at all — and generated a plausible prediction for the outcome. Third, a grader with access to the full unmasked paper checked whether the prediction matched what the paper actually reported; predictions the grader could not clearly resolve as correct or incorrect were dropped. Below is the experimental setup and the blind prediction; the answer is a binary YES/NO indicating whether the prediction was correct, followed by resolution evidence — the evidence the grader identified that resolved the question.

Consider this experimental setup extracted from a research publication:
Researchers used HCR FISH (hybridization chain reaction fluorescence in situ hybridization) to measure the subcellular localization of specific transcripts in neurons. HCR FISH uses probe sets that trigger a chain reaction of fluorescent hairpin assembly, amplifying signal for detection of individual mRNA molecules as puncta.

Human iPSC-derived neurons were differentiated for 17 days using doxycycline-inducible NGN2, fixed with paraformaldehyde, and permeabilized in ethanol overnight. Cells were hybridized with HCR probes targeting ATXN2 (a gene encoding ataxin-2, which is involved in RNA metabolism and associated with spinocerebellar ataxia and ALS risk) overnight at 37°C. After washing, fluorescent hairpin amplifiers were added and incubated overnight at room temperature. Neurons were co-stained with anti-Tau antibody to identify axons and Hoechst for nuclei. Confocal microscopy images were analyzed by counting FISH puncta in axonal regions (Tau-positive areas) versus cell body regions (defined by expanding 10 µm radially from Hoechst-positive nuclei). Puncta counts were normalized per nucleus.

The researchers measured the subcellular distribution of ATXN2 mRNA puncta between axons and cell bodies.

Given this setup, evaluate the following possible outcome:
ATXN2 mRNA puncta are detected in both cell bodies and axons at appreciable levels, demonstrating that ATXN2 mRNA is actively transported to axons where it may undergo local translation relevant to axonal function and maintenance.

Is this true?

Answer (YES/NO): YES